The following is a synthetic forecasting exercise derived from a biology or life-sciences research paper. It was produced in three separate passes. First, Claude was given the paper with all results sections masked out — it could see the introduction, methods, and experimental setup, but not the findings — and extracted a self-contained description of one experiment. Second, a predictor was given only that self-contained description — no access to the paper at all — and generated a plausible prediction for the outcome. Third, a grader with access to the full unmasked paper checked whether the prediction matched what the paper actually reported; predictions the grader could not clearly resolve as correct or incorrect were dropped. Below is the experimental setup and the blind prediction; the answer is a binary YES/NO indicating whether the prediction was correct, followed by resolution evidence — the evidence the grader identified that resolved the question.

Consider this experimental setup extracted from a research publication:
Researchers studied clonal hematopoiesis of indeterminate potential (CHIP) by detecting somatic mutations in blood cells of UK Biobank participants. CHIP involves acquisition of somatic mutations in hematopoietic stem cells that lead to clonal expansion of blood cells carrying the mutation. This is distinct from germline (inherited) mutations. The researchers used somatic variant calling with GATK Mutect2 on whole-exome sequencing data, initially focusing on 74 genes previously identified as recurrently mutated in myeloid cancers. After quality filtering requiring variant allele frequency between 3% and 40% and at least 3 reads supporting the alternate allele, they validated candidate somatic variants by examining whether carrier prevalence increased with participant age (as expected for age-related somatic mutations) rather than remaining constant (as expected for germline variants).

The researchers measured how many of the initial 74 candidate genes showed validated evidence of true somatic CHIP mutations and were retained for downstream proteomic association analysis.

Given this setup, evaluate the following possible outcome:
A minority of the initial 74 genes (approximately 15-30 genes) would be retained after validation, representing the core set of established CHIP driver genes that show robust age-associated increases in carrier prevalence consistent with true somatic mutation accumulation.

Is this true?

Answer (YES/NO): YES